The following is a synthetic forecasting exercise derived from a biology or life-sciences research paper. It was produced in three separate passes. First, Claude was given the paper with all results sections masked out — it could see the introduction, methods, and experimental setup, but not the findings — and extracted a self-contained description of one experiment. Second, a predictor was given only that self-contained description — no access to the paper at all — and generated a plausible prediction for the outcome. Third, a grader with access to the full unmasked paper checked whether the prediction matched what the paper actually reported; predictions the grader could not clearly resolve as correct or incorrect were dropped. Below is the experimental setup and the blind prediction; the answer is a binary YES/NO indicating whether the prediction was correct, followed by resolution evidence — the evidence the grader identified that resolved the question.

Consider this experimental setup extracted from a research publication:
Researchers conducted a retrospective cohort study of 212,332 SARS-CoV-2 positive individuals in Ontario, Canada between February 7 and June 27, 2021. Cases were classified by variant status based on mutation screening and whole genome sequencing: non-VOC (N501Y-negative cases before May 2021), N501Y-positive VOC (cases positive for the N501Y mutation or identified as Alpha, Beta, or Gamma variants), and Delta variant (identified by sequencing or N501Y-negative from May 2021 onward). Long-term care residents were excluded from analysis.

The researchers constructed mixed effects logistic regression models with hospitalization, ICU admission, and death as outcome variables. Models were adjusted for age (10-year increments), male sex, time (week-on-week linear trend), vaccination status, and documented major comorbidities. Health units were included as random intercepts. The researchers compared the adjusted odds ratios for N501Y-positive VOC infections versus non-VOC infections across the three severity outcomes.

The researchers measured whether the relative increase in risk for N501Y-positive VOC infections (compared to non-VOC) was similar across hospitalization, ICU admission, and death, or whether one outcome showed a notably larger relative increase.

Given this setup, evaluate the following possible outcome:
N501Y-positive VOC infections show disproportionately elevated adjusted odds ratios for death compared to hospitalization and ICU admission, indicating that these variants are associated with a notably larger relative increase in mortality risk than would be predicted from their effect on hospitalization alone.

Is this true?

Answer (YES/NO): NO